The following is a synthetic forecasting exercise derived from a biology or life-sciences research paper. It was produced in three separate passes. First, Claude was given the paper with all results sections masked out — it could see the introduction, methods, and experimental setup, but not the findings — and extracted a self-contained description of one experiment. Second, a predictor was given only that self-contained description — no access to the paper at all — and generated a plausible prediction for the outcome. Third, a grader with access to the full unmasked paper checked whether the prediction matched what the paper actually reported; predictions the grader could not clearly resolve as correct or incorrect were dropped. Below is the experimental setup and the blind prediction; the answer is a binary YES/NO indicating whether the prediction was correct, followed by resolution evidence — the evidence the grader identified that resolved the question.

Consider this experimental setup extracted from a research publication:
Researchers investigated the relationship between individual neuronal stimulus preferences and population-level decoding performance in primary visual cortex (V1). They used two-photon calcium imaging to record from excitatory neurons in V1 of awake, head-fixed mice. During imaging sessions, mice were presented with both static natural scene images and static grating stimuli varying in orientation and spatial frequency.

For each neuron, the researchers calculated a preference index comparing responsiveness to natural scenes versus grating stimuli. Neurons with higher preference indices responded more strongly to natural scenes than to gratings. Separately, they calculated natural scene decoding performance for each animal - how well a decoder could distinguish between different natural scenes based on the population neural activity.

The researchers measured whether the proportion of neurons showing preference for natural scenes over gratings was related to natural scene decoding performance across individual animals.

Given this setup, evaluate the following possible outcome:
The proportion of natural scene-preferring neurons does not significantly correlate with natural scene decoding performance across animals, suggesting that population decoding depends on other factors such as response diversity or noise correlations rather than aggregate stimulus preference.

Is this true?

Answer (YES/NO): NO